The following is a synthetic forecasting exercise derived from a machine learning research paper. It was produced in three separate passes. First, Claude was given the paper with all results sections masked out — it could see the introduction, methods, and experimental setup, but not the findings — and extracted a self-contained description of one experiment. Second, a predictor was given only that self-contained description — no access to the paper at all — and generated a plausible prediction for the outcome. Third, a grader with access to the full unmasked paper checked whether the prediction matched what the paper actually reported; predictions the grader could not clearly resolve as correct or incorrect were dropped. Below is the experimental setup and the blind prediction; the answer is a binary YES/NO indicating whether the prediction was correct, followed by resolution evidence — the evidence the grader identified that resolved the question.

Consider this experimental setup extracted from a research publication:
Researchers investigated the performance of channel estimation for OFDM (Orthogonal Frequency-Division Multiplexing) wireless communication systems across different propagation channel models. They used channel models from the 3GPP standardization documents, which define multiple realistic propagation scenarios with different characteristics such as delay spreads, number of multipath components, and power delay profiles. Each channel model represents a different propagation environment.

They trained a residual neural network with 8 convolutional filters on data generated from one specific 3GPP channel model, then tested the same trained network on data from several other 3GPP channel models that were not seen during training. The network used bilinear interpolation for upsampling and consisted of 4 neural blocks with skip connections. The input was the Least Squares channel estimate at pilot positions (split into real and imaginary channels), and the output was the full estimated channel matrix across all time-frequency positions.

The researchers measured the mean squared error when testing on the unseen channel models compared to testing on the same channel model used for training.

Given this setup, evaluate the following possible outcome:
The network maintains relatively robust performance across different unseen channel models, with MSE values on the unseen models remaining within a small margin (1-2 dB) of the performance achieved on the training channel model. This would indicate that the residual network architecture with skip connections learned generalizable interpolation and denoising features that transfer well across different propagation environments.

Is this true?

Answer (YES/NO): NO